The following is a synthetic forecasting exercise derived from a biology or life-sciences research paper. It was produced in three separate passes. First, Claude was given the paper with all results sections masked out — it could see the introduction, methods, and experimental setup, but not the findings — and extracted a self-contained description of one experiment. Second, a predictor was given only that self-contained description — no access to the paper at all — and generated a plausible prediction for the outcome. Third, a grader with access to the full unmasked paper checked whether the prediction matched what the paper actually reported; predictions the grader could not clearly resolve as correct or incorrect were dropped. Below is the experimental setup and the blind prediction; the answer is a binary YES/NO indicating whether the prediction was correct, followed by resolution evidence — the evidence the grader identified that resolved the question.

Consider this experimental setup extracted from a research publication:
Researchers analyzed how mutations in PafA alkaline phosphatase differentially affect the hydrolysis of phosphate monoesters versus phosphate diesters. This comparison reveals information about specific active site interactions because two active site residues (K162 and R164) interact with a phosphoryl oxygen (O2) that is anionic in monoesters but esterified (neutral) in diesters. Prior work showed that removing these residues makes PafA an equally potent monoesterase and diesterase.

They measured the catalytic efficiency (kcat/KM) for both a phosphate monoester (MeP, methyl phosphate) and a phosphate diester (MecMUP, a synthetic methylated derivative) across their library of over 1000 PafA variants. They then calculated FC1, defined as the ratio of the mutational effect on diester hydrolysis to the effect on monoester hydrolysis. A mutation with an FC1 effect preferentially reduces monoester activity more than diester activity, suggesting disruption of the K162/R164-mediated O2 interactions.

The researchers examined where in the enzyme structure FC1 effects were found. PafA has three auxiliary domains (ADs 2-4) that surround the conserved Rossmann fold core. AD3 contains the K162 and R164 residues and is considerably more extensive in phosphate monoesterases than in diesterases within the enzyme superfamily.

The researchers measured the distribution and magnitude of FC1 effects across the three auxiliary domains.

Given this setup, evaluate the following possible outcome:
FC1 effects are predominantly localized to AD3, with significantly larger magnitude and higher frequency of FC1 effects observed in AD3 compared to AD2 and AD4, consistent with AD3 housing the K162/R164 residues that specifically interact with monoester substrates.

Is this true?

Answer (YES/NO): NO